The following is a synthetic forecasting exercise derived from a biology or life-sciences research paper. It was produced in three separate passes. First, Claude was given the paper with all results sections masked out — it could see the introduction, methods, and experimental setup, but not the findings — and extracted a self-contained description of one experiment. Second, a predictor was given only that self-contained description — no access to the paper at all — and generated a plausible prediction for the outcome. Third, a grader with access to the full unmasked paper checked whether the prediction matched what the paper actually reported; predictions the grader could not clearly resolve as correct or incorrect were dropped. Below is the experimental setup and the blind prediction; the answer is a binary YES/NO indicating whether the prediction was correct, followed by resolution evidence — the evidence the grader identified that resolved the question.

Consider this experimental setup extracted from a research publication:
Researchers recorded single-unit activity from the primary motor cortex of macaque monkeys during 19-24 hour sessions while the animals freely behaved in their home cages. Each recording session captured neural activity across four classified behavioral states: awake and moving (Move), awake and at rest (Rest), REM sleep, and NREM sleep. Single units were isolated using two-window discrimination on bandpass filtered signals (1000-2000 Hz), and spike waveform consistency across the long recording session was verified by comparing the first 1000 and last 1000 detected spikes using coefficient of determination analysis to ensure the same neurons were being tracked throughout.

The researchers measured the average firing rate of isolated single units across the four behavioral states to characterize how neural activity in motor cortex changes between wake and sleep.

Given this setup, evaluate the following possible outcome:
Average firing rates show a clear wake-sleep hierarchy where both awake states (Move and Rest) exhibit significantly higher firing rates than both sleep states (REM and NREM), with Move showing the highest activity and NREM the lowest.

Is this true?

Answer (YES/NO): YES